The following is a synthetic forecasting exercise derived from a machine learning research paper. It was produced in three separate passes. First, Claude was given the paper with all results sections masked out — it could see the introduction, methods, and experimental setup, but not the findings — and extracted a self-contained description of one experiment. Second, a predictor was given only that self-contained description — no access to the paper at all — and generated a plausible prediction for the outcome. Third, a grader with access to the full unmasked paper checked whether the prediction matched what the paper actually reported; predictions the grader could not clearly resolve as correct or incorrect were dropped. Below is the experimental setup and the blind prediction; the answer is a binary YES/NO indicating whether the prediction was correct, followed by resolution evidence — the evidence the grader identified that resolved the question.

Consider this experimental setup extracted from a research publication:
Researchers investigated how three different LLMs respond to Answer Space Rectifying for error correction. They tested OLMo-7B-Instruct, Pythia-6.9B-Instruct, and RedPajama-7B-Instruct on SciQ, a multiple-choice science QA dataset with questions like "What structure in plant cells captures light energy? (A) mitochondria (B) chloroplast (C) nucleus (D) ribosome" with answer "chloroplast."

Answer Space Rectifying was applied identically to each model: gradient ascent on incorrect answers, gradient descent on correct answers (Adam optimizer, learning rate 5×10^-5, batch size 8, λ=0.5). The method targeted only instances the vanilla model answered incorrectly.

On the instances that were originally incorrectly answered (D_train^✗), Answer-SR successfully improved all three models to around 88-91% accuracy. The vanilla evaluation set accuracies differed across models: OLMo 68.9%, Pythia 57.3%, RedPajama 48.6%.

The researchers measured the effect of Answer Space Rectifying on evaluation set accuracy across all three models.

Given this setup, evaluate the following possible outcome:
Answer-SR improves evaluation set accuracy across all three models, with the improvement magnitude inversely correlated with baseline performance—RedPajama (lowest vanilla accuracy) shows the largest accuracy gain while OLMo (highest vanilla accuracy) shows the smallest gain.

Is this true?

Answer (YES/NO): NO